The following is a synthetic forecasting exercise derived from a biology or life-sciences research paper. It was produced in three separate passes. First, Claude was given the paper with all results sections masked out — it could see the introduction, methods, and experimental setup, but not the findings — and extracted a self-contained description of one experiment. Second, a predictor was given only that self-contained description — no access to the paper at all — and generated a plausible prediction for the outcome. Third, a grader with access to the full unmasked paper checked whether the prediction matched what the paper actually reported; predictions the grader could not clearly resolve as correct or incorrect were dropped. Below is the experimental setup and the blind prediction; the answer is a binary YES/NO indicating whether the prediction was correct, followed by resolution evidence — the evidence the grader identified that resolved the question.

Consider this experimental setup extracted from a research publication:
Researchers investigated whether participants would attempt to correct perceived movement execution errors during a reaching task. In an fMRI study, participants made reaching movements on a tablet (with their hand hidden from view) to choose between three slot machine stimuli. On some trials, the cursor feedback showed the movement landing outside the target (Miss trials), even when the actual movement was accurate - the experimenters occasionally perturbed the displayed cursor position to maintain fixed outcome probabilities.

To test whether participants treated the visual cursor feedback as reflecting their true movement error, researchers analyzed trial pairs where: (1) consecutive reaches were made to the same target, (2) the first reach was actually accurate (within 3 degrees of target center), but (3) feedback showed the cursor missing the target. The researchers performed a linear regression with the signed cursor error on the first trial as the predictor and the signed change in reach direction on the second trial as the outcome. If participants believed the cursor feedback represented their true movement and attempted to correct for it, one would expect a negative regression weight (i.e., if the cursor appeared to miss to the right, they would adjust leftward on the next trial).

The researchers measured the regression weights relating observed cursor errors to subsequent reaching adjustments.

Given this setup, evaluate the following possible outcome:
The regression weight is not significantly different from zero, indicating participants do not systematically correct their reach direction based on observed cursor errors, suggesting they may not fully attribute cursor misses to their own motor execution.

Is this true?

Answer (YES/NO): NO